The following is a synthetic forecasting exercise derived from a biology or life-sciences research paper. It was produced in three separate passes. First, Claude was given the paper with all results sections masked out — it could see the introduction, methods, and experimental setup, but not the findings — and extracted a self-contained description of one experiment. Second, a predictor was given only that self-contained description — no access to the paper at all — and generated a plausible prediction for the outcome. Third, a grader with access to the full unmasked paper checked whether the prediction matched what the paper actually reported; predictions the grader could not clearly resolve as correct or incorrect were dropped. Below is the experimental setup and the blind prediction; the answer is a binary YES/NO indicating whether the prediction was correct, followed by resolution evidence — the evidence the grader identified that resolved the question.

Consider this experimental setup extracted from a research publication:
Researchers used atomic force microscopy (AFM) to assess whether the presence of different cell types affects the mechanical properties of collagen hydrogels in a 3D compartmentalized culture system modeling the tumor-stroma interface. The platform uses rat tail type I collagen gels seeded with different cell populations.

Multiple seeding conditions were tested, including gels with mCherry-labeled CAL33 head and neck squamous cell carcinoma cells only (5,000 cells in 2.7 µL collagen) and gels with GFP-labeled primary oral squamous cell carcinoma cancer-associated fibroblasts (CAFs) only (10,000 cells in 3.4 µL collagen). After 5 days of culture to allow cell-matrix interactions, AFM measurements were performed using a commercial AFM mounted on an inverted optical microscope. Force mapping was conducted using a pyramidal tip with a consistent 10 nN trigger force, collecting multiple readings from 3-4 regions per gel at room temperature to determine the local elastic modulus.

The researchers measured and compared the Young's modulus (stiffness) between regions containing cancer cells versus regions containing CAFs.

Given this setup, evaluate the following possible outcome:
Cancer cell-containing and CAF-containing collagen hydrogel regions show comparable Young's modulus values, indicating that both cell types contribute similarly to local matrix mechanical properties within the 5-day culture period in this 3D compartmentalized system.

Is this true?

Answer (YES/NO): NO